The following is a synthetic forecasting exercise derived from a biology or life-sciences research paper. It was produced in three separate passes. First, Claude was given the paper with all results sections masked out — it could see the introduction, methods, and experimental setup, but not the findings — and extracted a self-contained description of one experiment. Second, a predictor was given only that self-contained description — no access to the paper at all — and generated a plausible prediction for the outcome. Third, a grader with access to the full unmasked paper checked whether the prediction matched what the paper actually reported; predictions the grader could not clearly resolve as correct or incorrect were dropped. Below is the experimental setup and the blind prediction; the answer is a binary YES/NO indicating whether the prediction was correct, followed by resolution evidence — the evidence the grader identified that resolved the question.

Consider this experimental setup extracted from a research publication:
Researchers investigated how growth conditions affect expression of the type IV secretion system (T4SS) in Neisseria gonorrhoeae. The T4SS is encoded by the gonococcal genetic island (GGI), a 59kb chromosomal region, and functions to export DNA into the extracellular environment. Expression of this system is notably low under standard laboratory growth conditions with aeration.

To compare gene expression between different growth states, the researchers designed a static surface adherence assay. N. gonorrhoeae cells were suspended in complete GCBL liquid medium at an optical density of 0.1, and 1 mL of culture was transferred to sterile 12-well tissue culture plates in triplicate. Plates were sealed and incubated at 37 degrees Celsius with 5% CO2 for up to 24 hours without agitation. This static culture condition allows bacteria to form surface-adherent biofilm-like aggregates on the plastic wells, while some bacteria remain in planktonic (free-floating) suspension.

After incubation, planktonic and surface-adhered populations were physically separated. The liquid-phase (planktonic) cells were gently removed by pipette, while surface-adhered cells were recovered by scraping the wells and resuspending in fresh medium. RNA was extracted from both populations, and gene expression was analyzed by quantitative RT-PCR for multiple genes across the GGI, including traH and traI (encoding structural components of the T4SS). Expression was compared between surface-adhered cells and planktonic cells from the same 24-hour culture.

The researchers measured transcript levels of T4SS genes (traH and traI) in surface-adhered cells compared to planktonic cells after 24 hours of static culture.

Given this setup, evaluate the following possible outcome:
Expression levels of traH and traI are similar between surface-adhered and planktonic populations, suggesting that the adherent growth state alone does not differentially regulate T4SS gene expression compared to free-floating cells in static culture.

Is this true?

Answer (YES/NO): NO